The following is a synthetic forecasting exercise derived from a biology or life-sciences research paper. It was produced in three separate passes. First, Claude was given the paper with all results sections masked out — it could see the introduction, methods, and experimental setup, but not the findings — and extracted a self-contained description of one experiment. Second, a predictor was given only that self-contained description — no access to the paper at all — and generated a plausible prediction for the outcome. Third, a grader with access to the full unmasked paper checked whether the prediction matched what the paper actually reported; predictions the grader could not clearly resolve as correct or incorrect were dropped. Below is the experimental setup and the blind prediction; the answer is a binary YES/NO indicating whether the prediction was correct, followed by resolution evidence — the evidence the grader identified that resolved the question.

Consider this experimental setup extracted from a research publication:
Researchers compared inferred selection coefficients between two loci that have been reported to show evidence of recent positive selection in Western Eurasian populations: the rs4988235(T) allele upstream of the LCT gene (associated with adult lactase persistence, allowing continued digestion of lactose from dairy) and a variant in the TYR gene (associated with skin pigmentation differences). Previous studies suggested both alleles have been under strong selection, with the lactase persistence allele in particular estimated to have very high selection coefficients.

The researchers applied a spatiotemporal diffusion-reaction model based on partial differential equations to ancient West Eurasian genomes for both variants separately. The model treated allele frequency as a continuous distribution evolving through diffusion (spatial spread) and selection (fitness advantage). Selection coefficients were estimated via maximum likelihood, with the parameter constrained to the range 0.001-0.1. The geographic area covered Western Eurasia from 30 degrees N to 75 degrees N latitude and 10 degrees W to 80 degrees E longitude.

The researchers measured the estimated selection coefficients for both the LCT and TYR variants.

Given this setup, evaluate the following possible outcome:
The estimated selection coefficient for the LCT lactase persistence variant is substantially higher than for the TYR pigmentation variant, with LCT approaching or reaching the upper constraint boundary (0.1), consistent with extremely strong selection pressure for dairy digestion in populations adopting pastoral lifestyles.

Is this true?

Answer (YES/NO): YES